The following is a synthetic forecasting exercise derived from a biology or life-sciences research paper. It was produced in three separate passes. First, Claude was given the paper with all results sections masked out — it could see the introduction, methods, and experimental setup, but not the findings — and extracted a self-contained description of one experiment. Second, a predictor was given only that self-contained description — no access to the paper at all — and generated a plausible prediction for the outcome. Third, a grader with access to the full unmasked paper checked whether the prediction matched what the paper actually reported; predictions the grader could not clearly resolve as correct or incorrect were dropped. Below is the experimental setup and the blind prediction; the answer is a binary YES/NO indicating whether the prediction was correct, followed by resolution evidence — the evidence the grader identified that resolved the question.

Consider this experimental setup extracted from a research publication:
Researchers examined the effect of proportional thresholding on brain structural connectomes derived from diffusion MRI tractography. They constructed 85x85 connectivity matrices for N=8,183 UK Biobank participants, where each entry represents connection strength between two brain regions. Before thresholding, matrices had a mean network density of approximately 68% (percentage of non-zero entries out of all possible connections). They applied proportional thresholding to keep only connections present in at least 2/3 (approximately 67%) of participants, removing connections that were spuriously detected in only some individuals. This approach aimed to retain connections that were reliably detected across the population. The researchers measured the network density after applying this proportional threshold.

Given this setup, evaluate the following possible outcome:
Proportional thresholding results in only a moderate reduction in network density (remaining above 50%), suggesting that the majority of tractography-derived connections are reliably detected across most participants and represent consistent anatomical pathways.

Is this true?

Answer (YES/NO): YES